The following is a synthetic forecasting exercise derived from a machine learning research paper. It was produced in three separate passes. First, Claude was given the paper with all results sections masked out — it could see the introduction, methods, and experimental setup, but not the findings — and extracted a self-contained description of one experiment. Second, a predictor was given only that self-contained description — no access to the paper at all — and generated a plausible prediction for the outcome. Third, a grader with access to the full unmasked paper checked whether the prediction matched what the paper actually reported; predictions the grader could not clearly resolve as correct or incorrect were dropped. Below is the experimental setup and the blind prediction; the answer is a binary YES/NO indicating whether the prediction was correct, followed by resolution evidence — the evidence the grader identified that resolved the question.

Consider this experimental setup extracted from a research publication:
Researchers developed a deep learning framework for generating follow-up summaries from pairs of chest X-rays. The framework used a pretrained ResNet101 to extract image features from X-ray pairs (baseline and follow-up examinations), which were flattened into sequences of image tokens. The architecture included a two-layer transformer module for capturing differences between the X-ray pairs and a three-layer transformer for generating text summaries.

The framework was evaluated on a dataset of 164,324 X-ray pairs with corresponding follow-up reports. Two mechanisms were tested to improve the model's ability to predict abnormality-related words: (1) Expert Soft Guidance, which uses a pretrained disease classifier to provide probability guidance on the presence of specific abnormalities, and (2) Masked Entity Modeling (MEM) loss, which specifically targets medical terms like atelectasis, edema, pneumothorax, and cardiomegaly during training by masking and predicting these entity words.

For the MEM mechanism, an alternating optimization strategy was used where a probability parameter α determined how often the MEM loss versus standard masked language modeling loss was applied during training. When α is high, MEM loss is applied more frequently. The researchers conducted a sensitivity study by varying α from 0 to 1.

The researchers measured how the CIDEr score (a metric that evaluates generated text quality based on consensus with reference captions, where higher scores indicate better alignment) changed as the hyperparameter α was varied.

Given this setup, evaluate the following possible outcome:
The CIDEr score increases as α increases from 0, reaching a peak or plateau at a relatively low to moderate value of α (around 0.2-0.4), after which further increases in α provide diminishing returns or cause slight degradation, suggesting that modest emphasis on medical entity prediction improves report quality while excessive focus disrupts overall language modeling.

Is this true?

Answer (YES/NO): NO